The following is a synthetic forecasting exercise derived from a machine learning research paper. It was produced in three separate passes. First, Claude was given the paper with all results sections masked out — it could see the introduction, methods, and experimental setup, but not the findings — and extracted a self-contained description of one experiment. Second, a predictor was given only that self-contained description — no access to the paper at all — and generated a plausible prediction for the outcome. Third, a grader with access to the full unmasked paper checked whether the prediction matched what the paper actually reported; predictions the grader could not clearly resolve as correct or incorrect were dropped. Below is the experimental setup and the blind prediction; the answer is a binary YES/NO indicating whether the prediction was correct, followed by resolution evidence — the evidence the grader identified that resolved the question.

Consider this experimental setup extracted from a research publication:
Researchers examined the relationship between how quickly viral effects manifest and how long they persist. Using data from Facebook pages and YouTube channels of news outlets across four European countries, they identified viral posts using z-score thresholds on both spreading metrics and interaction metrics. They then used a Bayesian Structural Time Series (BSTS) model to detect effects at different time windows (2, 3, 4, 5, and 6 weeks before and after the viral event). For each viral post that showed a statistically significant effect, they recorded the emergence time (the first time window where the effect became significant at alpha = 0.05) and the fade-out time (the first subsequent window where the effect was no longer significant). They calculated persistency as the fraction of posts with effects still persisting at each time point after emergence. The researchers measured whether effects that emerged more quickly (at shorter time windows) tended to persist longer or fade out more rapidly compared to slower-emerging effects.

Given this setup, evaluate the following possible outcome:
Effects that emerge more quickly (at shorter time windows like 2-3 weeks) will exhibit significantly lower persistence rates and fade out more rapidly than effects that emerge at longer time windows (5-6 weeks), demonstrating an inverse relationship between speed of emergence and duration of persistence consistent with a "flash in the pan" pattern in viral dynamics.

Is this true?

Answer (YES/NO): YES